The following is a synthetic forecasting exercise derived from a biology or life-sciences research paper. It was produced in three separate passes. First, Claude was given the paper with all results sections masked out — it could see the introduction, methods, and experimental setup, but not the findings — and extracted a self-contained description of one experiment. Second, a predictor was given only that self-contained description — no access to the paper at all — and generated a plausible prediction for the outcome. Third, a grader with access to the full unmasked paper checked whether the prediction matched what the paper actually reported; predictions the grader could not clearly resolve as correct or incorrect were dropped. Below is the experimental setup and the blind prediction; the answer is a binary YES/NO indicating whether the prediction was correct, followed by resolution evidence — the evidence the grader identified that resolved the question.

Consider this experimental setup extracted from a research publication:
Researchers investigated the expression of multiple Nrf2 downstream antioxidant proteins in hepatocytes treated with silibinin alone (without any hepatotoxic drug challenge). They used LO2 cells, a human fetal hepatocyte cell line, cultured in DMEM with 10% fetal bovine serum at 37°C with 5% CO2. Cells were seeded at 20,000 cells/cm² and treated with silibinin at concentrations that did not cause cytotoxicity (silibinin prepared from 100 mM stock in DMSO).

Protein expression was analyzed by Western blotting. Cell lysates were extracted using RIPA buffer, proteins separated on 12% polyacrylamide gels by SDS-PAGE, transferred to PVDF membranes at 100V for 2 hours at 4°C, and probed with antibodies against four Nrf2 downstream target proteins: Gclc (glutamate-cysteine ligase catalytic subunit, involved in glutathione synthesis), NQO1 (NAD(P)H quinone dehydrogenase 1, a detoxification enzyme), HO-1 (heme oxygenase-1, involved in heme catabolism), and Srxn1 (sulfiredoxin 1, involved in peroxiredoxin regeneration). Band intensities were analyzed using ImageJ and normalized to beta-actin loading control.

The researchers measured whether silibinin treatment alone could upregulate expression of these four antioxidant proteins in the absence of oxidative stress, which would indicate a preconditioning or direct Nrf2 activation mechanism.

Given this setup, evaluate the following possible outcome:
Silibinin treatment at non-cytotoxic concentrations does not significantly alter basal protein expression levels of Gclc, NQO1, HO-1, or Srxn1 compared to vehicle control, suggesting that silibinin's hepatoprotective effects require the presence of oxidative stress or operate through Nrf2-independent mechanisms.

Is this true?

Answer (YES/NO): YES